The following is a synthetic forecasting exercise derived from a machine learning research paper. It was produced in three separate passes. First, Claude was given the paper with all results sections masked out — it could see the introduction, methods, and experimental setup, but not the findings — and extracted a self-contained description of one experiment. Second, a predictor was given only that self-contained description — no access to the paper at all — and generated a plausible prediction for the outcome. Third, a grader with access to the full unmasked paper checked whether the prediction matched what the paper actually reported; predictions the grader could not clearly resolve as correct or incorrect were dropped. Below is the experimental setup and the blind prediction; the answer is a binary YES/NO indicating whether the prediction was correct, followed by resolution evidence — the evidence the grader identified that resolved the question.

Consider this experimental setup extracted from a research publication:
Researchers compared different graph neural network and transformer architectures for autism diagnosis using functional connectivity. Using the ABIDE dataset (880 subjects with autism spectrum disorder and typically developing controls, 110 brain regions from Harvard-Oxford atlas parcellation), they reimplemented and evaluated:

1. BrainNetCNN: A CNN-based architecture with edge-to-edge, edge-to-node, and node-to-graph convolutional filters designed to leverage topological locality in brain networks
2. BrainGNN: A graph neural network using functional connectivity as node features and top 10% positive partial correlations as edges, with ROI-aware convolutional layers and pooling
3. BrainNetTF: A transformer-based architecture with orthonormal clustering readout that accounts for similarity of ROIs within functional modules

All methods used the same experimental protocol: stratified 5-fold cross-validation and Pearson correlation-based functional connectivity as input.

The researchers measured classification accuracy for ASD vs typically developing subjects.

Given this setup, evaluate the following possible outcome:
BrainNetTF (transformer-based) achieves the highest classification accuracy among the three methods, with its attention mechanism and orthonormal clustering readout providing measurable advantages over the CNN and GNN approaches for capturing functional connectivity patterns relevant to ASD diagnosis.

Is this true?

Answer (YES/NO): YES